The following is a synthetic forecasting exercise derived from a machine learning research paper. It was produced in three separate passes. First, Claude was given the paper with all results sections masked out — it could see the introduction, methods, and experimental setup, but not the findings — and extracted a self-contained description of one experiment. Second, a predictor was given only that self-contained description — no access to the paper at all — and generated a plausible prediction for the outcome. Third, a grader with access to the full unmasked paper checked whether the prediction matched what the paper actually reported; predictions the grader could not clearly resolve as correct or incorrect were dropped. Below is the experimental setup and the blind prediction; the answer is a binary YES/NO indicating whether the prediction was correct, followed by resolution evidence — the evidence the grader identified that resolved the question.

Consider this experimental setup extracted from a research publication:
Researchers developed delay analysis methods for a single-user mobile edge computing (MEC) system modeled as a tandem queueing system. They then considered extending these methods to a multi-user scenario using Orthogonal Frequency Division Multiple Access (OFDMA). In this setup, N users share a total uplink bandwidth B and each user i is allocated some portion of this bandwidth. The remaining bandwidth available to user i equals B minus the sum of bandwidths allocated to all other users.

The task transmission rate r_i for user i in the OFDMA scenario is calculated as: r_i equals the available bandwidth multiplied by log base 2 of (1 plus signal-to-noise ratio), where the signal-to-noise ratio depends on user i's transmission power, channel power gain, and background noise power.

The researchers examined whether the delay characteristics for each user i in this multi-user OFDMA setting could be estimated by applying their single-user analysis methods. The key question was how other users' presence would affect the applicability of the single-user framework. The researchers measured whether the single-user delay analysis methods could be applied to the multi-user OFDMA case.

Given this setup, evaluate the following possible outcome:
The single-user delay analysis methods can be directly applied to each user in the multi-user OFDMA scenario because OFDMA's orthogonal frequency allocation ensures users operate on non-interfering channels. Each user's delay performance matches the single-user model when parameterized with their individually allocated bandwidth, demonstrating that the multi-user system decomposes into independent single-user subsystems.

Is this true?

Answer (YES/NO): NO